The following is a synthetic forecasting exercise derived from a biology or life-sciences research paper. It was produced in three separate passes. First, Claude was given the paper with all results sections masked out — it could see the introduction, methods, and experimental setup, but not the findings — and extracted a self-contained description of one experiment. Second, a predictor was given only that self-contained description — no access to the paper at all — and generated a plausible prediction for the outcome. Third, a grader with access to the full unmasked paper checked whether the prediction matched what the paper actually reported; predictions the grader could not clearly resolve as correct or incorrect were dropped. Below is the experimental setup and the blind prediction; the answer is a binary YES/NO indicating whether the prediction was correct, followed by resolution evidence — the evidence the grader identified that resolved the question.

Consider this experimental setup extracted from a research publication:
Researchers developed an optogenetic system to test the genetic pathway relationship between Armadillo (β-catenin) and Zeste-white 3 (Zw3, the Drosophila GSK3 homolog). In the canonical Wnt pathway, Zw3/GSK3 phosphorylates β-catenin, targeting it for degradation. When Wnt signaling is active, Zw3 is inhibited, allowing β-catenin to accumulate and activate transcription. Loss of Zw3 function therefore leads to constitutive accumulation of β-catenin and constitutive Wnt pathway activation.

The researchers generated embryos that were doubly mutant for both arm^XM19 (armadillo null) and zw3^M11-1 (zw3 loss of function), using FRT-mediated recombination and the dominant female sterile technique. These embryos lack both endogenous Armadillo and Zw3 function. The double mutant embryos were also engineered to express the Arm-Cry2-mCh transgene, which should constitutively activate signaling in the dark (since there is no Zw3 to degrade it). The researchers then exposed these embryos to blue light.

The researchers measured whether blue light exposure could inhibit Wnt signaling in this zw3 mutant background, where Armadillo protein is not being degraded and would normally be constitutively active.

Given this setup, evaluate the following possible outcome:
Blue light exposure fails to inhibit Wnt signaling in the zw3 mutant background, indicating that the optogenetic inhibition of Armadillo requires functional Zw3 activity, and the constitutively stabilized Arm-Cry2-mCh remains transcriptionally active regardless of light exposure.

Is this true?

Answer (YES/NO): NO